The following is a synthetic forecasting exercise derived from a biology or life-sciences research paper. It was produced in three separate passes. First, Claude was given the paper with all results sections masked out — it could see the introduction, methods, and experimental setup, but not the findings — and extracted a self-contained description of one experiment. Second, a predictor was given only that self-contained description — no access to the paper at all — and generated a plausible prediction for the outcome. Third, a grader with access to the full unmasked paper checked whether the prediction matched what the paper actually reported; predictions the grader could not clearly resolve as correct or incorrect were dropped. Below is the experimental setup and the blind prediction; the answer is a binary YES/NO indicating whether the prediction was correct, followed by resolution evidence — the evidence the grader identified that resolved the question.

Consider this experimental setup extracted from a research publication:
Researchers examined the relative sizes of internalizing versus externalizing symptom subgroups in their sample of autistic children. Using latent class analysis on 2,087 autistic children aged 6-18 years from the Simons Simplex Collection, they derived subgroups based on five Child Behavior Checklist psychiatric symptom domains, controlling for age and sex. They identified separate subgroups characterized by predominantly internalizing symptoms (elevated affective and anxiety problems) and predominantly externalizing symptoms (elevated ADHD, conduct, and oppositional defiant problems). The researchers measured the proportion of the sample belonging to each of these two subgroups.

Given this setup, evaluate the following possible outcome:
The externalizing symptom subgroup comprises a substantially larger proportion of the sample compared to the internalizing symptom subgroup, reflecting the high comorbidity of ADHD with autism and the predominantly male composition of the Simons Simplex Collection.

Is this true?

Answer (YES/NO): NO